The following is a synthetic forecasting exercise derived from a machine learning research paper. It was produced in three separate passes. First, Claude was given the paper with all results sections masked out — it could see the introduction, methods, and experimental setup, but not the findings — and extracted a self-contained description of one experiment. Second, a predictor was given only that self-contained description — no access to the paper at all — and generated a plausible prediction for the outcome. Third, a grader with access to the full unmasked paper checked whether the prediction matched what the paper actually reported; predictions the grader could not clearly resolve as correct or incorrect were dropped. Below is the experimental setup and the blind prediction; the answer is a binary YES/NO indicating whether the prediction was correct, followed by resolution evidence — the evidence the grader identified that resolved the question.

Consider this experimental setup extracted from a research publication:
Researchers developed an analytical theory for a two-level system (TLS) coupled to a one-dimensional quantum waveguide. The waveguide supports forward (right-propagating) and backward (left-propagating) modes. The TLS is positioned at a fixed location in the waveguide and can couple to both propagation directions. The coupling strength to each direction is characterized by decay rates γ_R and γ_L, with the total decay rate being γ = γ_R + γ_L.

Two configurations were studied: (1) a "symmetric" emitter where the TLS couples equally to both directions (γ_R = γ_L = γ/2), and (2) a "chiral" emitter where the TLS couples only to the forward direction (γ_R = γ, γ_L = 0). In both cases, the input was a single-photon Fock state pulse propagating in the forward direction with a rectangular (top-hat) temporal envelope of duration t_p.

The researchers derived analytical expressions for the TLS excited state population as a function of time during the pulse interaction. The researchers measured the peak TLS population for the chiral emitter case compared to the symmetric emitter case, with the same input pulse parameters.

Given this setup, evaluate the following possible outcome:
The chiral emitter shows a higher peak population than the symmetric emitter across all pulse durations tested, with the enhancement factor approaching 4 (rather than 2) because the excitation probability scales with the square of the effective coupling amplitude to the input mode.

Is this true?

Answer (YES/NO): NO